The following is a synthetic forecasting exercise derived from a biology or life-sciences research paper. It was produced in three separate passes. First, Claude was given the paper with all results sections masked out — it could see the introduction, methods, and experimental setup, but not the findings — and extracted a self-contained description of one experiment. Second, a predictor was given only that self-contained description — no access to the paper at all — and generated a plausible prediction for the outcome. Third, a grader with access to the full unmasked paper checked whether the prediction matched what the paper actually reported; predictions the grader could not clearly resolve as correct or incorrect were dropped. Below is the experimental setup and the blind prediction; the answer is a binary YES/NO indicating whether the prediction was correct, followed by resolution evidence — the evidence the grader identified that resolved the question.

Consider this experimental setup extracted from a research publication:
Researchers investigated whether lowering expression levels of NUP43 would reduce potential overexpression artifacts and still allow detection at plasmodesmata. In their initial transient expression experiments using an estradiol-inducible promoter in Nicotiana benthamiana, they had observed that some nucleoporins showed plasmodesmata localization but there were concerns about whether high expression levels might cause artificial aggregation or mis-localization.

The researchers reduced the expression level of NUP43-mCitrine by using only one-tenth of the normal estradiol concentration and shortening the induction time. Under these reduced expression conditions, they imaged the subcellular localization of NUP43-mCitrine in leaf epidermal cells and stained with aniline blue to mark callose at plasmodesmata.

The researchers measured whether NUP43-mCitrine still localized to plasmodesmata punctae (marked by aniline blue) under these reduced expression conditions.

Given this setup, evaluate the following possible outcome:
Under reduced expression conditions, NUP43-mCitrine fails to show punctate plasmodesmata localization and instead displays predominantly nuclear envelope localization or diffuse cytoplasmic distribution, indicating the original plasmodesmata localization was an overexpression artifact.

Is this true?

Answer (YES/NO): NO